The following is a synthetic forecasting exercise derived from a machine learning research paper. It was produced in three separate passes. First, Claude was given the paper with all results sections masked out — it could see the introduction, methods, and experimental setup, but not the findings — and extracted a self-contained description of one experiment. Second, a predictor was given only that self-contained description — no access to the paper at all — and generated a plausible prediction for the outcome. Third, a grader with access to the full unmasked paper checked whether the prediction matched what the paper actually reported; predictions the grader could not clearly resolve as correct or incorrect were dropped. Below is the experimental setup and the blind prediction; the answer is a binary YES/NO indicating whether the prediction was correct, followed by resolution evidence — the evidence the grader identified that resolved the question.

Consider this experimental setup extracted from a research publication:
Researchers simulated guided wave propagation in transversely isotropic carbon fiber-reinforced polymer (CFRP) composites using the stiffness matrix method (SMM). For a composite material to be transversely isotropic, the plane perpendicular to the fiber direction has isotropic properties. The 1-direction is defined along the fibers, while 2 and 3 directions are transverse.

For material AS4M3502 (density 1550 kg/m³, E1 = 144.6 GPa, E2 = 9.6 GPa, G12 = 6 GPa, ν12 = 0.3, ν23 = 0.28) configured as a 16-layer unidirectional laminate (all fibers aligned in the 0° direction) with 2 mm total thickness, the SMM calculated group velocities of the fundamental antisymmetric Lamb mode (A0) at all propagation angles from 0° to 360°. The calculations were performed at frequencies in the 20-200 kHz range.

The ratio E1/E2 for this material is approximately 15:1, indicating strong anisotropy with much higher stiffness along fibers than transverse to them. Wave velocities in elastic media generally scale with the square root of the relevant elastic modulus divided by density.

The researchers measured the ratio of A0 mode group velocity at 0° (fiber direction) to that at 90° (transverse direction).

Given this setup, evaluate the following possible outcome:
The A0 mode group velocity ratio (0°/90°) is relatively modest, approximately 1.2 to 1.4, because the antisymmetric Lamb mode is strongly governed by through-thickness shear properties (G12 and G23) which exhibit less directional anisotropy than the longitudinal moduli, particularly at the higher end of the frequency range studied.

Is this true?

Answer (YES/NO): NO